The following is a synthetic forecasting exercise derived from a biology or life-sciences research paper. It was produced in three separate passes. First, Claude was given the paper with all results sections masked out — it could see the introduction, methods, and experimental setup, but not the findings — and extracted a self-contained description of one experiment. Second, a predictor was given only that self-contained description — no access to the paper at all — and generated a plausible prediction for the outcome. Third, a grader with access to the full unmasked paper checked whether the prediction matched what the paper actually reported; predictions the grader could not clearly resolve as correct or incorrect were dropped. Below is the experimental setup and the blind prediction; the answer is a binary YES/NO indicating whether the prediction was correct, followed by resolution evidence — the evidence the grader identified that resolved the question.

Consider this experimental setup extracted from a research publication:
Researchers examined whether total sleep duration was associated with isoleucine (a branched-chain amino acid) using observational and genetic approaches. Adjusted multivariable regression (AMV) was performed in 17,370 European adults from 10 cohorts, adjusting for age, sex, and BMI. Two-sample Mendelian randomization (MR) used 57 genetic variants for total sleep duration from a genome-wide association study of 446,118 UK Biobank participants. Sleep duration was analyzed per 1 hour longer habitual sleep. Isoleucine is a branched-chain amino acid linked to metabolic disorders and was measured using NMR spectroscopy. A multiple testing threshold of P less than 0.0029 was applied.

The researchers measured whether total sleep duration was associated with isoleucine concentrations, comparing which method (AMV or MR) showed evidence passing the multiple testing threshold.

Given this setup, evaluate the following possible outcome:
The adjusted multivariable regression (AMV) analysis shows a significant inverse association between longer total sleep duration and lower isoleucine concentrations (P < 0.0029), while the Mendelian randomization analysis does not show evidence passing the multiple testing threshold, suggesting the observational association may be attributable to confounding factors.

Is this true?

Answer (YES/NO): NO